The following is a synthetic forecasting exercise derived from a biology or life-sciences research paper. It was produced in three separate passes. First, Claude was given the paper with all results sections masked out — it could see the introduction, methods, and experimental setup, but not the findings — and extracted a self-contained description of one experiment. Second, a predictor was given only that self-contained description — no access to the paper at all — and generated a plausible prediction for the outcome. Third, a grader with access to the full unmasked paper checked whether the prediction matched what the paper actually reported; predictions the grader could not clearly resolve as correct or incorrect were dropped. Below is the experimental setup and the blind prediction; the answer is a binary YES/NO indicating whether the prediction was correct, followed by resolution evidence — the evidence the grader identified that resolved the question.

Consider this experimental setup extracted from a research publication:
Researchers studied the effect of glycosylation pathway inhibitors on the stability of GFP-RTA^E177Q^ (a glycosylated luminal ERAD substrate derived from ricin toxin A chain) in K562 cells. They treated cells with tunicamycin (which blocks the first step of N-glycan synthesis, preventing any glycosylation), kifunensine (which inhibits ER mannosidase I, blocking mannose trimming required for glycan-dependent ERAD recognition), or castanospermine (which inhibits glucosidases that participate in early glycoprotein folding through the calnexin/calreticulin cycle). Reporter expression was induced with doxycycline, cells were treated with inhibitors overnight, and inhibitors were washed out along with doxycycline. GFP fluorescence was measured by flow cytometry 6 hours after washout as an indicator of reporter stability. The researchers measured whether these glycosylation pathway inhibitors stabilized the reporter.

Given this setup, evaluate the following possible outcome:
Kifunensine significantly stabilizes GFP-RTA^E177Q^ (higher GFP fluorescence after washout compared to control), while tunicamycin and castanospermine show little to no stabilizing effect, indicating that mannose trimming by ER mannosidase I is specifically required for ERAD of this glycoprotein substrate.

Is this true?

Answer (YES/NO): NO